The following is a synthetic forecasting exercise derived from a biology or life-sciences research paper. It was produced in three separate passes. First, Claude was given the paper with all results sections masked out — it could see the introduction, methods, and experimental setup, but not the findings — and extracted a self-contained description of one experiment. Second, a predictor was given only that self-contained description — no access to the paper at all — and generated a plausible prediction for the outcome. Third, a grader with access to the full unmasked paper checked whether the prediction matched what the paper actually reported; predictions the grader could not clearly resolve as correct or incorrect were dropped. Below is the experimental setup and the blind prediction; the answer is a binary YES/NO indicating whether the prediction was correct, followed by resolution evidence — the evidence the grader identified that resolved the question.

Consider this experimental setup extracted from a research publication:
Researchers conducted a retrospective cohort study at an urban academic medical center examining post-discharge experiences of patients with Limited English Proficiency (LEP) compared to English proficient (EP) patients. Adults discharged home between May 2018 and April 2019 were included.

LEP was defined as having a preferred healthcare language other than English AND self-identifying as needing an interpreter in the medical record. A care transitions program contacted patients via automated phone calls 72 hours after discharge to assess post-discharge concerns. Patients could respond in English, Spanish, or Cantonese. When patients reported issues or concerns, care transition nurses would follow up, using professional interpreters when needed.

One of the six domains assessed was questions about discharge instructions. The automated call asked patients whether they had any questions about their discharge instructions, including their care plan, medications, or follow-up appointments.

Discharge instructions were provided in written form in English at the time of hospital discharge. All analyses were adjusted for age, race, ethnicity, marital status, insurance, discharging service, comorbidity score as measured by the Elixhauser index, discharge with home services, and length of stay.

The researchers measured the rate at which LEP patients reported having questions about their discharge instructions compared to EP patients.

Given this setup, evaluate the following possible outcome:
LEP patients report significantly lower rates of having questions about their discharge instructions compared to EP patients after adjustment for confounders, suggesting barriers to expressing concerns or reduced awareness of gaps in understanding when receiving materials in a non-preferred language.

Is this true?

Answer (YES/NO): NO